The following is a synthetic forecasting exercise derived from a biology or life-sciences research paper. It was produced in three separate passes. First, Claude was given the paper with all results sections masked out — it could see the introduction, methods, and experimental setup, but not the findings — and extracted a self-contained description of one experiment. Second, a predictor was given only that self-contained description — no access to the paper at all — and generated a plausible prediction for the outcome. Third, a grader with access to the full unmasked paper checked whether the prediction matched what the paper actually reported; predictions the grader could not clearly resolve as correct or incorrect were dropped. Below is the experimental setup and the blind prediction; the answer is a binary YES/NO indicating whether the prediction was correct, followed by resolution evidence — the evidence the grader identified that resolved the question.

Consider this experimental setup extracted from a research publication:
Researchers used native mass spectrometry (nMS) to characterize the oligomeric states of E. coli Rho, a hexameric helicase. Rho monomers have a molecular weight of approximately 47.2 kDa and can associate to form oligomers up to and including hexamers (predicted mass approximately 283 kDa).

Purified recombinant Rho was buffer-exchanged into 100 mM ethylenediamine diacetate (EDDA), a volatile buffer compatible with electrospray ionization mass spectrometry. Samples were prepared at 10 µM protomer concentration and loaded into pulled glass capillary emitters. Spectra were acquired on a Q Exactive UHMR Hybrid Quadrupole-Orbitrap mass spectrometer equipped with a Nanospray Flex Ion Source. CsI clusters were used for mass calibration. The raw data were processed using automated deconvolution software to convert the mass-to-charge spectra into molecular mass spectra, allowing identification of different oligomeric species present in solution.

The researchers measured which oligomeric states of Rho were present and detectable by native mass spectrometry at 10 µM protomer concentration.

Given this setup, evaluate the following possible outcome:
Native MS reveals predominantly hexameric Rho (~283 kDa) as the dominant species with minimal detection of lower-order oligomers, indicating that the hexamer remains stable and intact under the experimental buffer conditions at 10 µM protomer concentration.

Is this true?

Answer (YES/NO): NO